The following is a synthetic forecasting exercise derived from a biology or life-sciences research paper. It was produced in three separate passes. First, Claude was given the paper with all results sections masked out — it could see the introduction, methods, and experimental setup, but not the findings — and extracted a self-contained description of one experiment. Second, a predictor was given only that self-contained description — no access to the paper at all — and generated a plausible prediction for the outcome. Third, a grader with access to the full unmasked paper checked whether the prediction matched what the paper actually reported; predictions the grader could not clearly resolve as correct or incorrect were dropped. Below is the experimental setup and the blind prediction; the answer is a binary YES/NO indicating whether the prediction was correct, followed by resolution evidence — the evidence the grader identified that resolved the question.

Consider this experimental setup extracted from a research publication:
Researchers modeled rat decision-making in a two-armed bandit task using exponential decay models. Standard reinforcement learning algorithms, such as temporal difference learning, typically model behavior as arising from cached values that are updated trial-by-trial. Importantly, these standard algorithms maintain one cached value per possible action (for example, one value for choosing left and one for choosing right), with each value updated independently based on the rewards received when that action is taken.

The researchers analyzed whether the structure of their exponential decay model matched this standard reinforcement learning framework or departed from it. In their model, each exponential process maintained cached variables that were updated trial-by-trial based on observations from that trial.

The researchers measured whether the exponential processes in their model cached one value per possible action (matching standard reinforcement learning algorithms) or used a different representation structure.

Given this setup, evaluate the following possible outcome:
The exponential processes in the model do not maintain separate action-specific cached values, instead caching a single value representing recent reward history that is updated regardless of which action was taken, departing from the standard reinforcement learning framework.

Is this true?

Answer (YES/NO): YES